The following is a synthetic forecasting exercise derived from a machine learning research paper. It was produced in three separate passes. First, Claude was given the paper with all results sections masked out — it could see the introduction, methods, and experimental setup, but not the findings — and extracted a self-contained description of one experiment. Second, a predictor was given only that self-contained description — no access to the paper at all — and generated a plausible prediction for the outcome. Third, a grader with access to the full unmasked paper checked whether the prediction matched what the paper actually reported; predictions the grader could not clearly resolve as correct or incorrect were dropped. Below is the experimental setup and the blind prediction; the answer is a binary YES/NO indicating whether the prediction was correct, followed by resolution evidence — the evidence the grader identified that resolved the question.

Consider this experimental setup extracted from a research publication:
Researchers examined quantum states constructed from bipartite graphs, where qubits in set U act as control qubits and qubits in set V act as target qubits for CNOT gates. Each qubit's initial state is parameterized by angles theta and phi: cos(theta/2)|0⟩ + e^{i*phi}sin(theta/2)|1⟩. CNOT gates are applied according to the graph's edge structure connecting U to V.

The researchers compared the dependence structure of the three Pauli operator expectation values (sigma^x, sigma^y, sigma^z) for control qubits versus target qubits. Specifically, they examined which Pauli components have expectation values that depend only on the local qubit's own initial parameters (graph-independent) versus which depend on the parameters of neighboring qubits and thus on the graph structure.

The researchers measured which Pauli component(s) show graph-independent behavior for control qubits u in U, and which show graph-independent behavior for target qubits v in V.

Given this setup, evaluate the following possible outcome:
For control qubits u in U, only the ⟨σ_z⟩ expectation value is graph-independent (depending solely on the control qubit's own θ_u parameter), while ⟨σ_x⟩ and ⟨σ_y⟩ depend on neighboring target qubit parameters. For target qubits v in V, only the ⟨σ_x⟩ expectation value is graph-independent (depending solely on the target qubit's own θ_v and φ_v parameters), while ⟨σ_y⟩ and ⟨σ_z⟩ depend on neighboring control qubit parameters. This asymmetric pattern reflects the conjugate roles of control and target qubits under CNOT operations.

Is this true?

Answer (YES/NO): YES